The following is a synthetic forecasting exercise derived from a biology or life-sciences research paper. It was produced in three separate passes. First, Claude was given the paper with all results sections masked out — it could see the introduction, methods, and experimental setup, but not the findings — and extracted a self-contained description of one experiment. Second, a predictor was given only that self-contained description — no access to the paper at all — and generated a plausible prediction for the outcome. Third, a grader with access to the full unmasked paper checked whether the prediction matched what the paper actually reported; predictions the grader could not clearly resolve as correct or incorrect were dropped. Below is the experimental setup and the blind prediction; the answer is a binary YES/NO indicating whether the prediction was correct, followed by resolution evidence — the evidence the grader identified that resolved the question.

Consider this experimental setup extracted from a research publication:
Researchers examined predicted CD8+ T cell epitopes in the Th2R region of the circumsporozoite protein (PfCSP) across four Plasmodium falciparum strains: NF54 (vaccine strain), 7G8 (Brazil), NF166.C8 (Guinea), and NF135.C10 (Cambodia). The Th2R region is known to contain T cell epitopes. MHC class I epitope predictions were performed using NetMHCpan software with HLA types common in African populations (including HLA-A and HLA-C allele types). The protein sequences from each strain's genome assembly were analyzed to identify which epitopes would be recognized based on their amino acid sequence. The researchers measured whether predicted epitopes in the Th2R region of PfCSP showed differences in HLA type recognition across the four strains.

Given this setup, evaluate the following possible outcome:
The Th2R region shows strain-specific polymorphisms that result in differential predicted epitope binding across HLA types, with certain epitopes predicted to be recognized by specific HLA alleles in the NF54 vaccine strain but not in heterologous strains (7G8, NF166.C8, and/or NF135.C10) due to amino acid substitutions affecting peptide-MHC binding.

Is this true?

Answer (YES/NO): YES